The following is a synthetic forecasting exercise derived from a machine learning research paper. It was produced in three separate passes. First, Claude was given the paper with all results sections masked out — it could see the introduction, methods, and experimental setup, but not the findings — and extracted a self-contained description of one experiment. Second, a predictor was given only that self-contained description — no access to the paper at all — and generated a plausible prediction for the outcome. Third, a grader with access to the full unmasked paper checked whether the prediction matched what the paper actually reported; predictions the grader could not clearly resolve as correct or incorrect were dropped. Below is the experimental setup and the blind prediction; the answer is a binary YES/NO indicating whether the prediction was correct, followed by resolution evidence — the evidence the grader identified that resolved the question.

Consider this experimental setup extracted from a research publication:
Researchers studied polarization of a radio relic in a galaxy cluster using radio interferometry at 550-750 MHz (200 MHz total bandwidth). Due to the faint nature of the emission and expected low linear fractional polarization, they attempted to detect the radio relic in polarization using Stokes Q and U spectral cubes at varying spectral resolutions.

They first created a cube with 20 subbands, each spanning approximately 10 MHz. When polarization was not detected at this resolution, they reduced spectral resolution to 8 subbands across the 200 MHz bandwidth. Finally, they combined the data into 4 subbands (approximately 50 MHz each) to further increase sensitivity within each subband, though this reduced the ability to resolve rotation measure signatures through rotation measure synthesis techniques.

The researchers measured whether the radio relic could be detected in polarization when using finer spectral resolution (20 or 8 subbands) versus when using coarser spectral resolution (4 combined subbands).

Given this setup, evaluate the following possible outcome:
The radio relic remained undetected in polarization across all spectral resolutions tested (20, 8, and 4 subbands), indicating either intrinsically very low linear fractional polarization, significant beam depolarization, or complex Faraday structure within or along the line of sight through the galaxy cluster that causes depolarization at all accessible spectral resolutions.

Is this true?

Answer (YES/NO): NO